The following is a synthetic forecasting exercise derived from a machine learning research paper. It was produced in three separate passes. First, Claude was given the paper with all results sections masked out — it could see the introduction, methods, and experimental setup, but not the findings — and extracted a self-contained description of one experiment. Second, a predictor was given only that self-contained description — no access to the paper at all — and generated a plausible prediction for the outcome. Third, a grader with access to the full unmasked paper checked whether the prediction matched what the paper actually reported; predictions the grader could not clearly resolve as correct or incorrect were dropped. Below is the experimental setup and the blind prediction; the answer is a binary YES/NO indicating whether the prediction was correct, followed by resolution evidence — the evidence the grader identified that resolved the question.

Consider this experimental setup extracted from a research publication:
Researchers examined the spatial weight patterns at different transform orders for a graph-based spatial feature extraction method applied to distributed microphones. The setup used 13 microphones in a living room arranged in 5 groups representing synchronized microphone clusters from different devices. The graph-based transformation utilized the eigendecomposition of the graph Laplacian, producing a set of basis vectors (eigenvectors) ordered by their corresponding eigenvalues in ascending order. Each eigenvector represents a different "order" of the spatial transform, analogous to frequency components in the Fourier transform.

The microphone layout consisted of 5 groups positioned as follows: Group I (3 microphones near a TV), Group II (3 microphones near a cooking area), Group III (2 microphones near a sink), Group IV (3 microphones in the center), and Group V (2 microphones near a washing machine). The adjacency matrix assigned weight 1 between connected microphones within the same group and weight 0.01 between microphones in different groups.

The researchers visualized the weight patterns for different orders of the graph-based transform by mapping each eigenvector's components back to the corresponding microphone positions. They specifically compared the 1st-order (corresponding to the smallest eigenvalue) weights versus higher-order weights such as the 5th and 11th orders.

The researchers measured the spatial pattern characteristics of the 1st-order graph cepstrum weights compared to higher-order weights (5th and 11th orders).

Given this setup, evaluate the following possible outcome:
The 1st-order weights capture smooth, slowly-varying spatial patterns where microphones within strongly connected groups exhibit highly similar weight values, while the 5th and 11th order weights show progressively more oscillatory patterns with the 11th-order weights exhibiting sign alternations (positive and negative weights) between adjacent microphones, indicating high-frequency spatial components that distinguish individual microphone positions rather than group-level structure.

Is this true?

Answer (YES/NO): NO